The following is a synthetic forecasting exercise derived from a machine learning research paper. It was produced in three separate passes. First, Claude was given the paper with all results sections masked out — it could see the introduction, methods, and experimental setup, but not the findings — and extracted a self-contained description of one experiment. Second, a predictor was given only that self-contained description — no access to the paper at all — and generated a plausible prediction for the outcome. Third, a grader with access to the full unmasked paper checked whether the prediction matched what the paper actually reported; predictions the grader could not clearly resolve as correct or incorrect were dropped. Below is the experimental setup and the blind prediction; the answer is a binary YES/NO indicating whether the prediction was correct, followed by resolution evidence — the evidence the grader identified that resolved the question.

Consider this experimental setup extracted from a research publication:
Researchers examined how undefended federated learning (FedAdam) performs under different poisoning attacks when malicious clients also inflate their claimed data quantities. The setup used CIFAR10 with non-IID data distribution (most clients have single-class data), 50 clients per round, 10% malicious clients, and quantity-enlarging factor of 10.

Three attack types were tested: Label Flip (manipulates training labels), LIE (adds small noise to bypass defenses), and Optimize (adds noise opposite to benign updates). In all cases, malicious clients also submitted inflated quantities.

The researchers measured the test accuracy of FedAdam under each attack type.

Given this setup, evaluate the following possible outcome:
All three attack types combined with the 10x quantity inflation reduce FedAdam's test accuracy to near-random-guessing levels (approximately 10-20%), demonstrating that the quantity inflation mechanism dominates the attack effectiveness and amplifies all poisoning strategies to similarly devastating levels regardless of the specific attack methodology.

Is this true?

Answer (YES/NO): YES